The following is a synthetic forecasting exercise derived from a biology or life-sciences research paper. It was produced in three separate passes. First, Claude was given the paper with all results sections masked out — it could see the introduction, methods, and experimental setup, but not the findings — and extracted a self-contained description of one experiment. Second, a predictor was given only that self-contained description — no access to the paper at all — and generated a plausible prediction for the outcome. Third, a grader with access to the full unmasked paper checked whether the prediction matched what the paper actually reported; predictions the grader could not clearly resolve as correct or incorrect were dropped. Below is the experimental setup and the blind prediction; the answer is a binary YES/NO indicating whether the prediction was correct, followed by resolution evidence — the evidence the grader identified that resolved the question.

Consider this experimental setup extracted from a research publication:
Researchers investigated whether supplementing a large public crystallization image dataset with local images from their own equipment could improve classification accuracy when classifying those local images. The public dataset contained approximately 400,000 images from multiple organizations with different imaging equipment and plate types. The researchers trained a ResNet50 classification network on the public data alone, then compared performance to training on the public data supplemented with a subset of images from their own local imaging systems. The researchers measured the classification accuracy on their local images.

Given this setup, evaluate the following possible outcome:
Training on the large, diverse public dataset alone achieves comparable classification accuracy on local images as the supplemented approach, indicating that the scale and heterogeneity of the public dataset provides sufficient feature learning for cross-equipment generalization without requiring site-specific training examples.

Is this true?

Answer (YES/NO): NO